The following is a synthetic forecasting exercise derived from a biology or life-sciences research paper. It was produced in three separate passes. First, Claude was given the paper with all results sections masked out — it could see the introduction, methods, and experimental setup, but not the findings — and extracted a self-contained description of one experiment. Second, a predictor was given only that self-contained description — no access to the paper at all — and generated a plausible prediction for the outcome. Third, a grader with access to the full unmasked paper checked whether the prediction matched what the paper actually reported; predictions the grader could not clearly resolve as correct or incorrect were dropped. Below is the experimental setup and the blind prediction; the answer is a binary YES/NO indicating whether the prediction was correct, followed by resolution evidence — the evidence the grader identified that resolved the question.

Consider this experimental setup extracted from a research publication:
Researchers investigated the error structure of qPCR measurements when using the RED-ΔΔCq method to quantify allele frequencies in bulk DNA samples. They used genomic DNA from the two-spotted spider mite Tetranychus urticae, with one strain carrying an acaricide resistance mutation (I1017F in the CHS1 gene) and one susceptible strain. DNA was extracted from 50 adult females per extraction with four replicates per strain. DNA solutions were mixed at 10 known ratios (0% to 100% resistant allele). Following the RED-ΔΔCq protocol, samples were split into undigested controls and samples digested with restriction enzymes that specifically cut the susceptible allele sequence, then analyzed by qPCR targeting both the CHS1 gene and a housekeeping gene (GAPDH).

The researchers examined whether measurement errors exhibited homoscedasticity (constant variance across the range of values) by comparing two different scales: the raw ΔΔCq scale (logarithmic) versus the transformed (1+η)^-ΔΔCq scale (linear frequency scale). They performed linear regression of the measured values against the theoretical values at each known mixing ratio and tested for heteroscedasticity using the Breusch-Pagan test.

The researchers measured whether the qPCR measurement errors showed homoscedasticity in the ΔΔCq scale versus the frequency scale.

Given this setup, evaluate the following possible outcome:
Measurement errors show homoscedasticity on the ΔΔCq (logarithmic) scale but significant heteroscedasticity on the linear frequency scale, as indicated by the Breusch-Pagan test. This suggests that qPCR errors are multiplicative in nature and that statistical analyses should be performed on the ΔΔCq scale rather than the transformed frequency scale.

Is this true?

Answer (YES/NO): YES